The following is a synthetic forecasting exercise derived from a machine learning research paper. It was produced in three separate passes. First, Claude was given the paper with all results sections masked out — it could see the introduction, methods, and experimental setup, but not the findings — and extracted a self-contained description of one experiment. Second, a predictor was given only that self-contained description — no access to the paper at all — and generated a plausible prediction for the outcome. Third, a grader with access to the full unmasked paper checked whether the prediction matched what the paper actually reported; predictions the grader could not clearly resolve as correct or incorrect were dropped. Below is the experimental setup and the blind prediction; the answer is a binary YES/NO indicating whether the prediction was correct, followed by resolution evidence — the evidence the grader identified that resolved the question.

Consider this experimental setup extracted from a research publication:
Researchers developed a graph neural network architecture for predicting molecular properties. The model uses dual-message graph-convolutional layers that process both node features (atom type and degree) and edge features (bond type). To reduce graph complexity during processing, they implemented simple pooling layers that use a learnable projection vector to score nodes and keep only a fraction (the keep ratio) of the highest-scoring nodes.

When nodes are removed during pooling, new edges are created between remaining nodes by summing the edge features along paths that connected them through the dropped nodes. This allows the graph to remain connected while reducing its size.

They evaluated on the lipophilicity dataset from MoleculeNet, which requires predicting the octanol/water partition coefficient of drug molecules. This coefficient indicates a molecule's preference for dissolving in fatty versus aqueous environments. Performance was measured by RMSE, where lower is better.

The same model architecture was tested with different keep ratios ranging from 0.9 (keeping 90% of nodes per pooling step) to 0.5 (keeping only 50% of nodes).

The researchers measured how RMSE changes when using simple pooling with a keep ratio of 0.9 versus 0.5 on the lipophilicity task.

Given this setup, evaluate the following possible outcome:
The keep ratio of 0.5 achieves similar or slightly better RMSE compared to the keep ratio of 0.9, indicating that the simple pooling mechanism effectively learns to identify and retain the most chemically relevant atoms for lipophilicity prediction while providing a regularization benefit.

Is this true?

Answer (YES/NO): NO